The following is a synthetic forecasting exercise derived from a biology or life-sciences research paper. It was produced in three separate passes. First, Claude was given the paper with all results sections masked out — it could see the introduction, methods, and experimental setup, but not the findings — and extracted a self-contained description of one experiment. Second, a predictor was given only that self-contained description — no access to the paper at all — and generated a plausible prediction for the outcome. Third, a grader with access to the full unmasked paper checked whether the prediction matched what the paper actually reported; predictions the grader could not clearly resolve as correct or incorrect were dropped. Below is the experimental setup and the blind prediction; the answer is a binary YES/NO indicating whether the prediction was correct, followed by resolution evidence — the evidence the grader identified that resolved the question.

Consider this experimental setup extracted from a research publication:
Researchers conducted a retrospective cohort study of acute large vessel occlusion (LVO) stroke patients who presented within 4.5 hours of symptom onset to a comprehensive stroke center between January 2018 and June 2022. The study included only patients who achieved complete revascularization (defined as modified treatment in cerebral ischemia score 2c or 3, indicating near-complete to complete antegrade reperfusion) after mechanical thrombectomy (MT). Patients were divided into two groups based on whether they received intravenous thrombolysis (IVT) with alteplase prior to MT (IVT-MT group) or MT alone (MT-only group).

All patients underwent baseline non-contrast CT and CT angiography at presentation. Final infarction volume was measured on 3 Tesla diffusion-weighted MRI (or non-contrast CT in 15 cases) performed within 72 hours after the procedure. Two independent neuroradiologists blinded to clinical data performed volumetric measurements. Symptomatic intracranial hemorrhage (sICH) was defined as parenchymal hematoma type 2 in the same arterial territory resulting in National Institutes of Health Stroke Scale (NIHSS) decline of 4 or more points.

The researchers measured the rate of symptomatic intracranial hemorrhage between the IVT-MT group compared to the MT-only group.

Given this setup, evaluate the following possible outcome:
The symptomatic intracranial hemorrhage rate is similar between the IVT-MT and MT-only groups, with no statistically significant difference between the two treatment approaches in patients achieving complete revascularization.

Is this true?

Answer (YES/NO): YES